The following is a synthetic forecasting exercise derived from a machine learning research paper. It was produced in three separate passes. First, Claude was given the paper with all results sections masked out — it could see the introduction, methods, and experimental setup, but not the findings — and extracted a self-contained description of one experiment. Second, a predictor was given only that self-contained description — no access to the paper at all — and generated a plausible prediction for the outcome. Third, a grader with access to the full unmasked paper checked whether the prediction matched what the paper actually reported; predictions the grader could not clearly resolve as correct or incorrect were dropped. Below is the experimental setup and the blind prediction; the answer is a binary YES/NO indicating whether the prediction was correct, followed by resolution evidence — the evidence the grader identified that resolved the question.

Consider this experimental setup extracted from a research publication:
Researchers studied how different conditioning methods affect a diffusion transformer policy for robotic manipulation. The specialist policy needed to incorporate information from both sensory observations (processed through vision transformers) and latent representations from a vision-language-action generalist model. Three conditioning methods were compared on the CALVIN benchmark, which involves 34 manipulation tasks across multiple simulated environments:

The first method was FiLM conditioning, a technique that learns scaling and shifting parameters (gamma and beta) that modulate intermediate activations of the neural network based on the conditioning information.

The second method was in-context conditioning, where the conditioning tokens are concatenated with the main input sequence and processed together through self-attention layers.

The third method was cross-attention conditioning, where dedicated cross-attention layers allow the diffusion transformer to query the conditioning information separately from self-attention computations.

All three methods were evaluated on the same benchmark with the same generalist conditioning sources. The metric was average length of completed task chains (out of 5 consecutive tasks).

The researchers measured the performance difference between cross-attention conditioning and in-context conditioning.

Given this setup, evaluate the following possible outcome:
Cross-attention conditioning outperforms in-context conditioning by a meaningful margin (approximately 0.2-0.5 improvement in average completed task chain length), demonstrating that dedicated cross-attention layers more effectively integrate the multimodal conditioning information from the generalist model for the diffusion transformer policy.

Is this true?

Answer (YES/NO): NO